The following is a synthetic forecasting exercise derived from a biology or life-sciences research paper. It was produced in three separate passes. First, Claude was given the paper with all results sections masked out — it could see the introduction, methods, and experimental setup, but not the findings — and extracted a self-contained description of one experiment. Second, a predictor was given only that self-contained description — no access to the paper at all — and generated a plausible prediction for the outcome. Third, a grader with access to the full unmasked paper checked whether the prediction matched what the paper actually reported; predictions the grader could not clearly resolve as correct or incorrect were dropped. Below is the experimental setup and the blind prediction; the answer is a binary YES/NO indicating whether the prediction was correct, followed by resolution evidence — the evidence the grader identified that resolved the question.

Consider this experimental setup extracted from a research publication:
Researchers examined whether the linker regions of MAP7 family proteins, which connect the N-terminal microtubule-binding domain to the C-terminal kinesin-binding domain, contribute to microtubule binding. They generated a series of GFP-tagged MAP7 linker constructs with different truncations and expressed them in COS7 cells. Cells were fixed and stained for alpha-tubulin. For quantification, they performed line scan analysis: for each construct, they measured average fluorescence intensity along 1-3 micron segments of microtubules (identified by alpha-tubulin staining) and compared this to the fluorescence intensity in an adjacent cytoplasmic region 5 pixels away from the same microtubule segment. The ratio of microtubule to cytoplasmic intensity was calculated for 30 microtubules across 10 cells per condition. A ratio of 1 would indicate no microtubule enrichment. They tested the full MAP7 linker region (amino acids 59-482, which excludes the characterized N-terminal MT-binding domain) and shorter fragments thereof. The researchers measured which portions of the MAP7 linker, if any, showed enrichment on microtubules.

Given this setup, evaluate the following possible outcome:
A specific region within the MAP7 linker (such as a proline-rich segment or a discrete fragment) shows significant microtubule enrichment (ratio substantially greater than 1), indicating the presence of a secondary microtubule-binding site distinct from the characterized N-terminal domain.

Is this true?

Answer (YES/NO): NO